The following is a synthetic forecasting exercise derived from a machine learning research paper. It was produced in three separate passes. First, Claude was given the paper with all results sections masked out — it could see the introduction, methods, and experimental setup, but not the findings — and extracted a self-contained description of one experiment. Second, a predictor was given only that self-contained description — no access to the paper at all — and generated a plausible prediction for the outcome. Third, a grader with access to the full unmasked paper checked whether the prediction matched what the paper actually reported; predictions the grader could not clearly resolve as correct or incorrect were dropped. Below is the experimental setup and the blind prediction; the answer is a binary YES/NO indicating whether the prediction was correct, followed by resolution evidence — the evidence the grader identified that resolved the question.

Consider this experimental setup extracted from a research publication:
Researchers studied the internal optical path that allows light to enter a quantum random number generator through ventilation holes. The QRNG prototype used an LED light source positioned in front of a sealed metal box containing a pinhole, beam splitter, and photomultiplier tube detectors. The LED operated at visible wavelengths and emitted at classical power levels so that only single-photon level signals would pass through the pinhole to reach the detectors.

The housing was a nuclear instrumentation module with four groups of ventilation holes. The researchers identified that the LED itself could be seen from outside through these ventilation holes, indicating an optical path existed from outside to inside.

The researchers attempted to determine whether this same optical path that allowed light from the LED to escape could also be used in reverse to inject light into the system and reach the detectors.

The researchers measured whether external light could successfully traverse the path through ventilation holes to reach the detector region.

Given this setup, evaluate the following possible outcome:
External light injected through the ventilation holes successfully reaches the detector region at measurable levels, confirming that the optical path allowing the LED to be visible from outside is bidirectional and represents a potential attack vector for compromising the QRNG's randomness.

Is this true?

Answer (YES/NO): YES